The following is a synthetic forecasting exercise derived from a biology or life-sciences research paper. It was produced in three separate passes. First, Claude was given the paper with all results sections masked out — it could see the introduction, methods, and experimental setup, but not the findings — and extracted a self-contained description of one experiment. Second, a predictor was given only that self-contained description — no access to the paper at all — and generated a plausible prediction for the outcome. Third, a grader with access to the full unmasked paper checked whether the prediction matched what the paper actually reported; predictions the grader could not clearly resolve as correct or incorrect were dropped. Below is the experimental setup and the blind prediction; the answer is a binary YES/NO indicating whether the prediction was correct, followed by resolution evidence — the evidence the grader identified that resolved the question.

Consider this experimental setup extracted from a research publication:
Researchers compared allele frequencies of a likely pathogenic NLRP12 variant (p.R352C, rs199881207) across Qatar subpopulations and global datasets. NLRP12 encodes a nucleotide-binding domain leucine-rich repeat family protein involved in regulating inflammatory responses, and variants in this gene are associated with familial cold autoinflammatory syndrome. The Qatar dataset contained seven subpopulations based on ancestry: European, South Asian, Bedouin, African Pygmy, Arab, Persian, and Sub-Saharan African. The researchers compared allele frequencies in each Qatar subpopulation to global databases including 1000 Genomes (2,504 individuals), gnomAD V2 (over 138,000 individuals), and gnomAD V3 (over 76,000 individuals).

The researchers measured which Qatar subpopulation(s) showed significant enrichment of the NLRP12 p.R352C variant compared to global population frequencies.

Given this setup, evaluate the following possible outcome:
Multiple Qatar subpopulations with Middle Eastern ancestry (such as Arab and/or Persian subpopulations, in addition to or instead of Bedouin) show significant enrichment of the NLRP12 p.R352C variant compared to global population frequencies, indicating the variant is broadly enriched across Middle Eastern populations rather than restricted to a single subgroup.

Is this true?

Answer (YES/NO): NO